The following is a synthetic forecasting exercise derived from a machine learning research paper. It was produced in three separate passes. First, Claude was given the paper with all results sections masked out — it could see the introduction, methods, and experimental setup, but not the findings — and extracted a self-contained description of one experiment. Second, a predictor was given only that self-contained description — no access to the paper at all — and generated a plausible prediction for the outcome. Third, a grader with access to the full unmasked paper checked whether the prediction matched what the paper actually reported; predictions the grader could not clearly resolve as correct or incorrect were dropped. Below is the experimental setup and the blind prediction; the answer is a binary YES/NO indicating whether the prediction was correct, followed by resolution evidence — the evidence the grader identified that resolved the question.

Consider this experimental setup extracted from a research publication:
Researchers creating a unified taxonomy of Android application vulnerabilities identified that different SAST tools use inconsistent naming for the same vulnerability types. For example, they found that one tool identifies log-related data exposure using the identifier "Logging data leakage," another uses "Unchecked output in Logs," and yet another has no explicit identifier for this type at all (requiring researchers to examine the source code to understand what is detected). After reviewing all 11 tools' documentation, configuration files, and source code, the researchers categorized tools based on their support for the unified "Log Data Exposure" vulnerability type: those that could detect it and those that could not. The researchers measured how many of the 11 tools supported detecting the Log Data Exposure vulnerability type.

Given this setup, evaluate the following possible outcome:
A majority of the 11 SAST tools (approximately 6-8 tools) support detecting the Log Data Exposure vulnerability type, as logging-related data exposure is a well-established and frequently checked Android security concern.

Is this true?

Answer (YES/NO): NO